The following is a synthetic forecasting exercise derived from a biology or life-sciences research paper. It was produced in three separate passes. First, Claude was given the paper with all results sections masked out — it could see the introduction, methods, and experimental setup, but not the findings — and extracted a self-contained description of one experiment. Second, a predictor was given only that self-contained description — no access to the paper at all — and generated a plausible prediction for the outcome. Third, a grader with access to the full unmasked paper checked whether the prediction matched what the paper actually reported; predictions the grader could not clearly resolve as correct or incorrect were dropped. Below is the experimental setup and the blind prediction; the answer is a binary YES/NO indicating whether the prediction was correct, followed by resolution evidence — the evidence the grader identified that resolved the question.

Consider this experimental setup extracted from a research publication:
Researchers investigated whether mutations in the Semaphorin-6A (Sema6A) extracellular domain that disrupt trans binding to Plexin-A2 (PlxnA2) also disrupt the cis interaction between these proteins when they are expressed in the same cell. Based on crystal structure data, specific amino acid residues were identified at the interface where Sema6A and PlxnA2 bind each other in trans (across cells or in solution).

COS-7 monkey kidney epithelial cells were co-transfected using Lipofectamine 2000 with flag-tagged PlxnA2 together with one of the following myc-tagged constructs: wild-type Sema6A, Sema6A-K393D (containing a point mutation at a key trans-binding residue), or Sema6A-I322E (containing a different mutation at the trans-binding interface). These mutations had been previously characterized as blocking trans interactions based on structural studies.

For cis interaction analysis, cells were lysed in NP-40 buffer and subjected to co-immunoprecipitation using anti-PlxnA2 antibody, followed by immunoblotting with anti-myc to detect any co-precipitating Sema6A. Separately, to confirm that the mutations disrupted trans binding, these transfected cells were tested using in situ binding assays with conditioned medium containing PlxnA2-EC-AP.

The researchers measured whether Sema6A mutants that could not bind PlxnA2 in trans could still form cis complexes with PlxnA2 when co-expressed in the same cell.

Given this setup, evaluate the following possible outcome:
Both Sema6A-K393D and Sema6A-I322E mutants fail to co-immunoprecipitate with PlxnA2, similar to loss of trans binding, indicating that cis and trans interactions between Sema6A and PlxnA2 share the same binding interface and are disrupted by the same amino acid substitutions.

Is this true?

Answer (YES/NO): NO